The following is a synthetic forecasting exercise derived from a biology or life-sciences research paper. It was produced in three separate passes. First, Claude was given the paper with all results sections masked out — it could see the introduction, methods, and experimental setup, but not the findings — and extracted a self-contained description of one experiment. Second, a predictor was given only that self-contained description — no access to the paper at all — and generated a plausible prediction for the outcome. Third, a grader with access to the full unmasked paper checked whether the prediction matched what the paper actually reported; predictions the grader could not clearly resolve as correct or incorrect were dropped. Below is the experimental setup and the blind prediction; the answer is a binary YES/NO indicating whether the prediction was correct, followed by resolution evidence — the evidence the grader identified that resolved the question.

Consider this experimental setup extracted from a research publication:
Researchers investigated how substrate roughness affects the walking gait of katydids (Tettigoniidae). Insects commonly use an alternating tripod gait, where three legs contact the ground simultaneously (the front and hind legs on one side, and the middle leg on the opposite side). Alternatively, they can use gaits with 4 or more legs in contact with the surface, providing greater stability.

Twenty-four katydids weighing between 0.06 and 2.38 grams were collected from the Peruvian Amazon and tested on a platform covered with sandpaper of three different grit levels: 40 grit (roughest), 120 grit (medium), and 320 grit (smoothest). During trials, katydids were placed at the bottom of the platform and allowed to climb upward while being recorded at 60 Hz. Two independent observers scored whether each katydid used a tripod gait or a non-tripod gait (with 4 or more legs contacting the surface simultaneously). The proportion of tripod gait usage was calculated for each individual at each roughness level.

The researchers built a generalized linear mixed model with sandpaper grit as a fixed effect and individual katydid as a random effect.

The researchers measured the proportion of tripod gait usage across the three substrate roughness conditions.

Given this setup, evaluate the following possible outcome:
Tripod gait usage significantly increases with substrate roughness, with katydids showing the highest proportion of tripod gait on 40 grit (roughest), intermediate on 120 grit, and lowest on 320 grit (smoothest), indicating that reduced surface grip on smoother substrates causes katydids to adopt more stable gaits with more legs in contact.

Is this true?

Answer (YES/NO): NO